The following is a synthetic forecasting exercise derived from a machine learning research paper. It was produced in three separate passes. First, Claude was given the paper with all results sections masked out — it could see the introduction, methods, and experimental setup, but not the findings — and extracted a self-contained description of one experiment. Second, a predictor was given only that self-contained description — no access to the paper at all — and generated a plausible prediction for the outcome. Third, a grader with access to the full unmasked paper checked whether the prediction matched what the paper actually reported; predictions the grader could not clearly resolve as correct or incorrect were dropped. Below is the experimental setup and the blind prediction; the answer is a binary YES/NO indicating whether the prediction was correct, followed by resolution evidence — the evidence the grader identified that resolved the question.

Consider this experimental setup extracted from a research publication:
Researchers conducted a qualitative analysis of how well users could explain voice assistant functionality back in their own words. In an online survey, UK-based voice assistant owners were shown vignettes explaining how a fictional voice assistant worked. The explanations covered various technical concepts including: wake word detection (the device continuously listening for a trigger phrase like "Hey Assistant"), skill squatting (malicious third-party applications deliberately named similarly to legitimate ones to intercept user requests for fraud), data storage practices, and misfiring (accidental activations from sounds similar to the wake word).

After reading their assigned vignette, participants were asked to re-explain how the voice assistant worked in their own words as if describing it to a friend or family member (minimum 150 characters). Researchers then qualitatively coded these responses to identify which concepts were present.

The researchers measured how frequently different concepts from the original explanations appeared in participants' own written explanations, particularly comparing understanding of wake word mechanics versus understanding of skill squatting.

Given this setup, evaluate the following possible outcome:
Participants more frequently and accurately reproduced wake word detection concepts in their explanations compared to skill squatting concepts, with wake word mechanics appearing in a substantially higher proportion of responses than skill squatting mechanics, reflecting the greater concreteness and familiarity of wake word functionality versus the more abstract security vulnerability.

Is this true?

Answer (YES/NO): YES